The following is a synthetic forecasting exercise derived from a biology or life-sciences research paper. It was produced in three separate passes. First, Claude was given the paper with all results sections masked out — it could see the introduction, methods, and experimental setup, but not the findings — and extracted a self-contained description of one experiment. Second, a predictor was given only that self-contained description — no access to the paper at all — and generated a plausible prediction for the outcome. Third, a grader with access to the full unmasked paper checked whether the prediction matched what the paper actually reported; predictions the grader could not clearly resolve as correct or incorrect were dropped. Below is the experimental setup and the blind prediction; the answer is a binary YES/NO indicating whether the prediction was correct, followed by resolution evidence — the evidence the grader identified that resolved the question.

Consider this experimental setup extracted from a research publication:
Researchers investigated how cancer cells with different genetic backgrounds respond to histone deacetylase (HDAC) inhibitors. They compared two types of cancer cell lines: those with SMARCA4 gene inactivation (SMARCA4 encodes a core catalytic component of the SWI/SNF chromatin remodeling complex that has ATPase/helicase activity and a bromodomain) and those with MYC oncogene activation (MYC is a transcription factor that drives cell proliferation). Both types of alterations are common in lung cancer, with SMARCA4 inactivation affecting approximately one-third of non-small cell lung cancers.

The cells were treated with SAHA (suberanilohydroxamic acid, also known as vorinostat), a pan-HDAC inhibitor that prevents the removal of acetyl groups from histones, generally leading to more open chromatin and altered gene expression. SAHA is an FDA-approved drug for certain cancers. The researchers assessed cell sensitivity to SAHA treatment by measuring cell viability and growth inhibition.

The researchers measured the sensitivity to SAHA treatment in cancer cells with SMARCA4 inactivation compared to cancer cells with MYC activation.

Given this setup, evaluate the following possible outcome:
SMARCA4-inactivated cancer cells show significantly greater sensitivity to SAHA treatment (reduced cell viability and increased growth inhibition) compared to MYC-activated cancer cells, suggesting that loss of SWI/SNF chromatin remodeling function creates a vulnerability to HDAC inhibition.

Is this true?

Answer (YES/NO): NO